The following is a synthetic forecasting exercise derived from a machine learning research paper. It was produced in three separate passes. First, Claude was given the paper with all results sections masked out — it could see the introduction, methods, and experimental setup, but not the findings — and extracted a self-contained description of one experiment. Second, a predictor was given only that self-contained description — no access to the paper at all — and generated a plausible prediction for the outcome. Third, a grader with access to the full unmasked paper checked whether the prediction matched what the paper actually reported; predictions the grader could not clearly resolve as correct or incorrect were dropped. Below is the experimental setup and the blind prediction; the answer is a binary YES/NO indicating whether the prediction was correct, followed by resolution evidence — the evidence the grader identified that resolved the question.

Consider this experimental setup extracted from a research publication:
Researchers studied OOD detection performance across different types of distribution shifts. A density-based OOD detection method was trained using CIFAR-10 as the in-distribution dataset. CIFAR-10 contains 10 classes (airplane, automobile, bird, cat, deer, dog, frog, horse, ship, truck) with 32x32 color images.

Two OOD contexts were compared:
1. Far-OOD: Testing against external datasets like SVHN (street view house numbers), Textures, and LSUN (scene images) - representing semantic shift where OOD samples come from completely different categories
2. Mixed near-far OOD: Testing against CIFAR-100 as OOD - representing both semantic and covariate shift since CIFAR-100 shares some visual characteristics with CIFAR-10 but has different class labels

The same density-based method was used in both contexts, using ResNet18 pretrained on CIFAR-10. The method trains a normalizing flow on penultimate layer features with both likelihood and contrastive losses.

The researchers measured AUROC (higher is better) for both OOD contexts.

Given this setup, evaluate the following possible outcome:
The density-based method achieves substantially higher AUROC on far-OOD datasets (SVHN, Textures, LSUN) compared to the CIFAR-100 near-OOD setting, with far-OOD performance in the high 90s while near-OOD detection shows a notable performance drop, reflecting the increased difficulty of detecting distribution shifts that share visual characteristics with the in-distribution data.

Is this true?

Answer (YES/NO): NO